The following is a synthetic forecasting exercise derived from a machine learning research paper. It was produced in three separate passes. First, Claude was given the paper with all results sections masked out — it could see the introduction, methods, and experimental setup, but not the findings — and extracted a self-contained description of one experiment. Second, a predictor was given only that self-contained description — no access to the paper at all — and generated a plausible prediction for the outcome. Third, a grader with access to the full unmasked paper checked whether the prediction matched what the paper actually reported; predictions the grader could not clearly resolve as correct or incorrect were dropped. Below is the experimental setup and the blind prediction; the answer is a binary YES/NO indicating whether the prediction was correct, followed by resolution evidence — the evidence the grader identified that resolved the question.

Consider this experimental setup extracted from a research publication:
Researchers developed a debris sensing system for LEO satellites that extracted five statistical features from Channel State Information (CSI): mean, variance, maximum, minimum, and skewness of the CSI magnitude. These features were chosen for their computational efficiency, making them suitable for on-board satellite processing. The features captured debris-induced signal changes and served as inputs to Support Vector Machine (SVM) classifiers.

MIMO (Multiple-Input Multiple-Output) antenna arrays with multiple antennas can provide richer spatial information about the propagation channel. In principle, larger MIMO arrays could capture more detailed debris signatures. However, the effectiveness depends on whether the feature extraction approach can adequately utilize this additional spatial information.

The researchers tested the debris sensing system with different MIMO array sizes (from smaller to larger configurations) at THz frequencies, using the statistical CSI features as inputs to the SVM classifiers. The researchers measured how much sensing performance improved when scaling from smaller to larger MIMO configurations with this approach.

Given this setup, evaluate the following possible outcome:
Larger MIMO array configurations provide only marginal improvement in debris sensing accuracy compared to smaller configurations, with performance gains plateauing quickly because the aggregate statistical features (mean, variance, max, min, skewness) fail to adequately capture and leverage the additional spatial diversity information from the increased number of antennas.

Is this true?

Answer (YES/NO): YES